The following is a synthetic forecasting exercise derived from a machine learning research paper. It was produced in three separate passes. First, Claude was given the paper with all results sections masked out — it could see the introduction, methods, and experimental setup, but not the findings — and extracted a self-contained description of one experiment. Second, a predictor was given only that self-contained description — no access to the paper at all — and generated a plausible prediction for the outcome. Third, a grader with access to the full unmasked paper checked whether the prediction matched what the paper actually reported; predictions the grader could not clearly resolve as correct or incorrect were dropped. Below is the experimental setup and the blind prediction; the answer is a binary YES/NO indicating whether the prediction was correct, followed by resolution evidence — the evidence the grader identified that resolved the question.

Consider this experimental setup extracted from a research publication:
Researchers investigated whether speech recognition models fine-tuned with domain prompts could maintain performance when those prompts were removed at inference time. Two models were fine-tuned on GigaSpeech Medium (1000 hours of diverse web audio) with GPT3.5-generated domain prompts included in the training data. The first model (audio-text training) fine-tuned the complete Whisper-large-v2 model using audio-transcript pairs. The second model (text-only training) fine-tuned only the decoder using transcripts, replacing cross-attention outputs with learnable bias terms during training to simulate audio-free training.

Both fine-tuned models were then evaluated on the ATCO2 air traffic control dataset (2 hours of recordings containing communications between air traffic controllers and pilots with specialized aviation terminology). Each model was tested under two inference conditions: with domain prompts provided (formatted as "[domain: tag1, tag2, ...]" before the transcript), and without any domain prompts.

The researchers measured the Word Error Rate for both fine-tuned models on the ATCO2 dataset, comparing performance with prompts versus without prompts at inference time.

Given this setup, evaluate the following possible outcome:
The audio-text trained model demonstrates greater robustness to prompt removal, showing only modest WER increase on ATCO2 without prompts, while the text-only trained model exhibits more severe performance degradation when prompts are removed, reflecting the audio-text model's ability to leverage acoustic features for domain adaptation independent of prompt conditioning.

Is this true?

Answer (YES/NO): NO